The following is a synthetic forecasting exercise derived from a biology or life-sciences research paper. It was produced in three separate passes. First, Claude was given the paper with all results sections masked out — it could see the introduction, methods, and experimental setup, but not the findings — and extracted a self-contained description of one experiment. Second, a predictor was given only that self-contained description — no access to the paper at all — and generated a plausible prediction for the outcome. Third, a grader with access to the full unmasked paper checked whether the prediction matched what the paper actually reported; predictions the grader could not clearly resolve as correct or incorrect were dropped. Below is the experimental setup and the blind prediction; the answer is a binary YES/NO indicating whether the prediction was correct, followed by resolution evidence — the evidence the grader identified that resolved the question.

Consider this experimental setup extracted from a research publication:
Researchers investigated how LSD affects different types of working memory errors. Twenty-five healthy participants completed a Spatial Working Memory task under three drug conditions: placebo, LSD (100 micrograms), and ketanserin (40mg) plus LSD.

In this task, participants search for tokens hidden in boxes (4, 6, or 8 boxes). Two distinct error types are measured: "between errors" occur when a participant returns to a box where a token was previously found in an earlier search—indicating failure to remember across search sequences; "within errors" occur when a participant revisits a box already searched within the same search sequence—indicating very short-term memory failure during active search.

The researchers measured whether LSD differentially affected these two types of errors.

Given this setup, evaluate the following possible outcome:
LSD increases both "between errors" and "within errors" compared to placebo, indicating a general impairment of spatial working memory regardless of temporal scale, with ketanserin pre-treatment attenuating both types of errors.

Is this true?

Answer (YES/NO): NO